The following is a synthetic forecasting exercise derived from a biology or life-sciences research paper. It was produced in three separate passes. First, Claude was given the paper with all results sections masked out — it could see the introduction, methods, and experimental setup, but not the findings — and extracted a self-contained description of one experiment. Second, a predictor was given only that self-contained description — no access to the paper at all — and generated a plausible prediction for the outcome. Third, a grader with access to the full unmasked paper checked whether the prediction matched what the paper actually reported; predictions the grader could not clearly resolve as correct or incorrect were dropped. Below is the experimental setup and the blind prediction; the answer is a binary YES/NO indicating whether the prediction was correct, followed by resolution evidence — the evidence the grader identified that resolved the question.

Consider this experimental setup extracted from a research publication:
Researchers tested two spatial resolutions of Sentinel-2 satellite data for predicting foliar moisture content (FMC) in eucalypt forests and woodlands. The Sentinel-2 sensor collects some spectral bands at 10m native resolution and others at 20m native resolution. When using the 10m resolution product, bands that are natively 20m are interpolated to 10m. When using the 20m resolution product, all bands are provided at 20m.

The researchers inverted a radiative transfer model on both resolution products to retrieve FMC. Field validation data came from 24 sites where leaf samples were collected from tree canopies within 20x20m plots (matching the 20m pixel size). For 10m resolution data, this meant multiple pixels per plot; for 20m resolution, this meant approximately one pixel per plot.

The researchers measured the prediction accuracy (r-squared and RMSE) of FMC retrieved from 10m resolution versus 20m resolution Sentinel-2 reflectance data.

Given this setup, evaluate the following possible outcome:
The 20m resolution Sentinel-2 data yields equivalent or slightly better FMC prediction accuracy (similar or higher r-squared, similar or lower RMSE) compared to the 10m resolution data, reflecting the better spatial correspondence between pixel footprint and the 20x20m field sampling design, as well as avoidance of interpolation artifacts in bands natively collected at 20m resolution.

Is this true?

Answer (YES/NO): NO